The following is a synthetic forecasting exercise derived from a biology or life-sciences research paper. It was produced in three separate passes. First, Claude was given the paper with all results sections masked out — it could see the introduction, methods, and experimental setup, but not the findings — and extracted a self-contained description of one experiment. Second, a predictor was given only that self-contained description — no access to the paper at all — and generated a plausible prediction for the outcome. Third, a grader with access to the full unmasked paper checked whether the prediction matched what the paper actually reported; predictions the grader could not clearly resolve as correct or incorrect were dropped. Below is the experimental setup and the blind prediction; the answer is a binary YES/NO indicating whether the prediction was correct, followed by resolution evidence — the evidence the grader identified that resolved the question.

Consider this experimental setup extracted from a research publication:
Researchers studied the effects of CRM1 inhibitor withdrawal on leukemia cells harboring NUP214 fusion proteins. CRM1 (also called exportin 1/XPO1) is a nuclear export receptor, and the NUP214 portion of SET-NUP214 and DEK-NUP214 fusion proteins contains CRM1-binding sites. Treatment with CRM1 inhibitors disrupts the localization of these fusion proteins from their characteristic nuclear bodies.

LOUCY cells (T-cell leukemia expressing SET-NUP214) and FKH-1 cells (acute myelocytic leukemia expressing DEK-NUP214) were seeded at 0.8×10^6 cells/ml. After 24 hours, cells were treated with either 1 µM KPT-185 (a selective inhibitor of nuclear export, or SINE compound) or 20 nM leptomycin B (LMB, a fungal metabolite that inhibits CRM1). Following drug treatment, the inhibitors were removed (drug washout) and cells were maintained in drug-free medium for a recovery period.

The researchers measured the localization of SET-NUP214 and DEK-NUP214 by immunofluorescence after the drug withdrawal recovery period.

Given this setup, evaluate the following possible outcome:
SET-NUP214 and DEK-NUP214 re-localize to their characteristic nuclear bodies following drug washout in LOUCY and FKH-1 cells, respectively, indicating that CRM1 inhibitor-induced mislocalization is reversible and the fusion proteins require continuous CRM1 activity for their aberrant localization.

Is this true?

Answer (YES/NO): YES